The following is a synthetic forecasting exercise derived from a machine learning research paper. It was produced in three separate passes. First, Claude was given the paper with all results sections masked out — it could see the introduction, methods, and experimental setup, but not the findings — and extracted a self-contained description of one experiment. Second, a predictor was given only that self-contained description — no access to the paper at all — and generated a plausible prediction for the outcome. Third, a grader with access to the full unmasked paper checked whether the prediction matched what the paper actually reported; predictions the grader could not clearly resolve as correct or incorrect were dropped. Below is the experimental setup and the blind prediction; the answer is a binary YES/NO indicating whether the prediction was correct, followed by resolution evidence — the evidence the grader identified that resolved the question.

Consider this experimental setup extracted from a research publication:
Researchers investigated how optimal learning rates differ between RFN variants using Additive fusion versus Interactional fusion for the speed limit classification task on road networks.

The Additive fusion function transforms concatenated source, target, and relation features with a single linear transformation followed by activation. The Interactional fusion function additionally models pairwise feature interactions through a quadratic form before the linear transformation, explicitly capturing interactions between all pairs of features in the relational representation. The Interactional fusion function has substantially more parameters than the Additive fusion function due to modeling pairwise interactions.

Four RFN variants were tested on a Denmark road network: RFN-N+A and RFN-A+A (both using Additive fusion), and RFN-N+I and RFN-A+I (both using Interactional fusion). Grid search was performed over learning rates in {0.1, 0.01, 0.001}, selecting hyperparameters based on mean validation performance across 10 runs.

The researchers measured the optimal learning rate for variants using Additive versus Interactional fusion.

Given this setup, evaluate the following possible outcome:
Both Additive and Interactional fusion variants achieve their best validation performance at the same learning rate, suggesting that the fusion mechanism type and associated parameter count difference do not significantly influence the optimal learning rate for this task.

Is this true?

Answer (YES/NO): NO